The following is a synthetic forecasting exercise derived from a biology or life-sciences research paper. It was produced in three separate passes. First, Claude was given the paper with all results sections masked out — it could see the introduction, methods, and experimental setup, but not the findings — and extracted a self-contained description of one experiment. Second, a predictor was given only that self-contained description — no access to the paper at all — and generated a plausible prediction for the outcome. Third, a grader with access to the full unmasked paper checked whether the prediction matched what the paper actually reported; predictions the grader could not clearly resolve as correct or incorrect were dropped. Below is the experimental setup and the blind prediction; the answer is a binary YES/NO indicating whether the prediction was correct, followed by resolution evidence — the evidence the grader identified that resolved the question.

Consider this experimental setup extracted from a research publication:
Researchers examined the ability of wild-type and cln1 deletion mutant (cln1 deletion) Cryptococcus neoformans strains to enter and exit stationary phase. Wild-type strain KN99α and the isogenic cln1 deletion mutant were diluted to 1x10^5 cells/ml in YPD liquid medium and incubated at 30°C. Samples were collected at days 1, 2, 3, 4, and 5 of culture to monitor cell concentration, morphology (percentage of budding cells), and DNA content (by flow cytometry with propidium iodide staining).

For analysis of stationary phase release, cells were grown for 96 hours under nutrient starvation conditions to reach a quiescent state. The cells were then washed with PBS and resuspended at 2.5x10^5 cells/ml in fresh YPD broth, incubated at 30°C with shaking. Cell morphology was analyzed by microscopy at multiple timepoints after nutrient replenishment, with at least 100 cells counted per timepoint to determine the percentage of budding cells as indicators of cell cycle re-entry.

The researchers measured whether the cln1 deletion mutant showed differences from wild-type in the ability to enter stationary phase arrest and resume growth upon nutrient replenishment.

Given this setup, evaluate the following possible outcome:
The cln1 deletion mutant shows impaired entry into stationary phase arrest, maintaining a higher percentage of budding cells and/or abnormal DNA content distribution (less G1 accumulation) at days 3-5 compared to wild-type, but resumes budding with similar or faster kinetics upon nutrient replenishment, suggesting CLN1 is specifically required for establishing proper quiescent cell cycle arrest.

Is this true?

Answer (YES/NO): NO